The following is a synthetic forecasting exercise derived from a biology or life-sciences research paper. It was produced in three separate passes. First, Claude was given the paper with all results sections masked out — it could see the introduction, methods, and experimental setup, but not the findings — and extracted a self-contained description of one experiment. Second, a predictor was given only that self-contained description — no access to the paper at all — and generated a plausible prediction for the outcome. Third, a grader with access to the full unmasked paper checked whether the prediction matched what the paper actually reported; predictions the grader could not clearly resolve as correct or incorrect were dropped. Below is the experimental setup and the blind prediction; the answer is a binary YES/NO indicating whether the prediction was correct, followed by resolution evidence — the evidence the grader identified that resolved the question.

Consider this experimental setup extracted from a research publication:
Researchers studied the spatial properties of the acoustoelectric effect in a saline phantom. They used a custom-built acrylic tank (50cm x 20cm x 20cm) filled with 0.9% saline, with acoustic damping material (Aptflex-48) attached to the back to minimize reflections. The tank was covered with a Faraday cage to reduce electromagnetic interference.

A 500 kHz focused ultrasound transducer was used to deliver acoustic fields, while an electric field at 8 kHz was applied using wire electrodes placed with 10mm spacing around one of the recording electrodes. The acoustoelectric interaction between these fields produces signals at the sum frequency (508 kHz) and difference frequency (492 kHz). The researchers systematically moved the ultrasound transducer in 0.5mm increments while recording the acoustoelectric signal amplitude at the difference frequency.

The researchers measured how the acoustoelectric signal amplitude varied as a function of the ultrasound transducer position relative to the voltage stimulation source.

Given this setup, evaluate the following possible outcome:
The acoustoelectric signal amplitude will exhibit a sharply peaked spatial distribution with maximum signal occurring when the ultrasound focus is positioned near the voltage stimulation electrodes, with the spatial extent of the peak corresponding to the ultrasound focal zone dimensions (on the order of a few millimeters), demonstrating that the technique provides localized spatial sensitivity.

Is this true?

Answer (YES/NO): YES